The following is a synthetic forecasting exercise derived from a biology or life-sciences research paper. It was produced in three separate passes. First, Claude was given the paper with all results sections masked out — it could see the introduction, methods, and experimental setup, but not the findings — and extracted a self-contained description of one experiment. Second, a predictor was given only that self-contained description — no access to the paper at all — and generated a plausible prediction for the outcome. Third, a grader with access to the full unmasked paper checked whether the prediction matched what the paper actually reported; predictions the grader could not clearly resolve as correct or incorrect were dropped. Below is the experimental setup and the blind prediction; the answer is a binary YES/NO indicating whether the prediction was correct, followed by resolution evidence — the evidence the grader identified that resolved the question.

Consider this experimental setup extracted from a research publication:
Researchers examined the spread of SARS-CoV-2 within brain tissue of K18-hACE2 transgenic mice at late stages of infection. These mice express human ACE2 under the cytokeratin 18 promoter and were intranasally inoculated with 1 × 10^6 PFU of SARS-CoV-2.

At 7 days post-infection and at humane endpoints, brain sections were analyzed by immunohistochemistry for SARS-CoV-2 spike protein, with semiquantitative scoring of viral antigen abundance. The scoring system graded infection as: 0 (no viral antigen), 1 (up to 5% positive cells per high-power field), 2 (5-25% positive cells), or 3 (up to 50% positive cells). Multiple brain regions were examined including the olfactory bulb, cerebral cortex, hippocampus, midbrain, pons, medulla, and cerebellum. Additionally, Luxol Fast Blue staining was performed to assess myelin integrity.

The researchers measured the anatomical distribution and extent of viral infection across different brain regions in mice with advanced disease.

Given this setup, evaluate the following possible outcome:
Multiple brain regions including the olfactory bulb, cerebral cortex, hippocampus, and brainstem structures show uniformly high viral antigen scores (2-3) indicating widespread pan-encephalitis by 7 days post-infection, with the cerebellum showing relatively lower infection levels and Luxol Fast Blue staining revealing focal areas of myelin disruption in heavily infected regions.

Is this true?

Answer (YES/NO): NO